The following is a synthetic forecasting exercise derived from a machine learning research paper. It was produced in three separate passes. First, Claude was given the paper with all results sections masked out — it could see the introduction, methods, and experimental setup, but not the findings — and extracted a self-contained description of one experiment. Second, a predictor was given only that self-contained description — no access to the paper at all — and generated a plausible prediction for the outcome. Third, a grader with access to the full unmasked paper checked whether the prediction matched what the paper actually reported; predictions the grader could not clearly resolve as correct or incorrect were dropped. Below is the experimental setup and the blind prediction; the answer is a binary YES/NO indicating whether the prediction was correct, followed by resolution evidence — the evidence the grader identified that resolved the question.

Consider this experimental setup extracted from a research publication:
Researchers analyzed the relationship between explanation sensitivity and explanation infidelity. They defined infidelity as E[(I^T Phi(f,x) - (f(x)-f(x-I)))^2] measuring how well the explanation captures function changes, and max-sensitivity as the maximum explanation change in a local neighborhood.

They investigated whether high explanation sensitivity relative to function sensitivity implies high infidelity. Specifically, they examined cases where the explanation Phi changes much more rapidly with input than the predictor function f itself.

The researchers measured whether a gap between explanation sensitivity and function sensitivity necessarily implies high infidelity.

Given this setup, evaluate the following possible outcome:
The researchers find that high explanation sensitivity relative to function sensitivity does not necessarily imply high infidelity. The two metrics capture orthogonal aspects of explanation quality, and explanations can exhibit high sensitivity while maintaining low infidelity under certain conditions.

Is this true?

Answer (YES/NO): NO